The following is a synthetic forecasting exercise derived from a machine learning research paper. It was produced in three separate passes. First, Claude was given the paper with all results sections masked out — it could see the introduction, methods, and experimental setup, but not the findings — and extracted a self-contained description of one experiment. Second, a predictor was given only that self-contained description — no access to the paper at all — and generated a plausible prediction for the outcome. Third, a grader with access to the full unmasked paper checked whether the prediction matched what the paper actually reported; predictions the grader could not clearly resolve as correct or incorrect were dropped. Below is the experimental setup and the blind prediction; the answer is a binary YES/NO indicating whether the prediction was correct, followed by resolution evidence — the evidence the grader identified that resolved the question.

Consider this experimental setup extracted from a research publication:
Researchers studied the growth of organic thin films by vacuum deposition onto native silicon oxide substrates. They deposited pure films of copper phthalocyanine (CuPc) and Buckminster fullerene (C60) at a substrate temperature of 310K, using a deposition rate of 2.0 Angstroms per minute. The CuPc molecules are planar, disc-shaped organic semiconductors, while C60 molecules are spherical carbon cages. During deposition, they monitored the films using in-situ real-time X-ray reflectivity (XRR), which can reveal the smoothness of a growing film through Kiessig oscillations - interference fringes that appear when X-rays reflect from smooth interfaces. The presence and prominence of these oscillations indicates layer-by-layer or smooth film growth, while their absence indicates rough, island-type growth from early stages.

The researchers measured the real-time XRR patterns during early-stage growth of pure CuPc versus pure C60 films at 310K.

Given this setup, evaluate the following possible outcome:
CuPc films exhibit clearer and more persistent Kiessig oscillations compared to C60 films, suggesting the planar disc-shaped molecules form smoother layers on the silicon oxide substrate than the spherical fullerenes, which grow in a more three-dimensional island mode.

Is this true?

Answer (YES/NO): YES